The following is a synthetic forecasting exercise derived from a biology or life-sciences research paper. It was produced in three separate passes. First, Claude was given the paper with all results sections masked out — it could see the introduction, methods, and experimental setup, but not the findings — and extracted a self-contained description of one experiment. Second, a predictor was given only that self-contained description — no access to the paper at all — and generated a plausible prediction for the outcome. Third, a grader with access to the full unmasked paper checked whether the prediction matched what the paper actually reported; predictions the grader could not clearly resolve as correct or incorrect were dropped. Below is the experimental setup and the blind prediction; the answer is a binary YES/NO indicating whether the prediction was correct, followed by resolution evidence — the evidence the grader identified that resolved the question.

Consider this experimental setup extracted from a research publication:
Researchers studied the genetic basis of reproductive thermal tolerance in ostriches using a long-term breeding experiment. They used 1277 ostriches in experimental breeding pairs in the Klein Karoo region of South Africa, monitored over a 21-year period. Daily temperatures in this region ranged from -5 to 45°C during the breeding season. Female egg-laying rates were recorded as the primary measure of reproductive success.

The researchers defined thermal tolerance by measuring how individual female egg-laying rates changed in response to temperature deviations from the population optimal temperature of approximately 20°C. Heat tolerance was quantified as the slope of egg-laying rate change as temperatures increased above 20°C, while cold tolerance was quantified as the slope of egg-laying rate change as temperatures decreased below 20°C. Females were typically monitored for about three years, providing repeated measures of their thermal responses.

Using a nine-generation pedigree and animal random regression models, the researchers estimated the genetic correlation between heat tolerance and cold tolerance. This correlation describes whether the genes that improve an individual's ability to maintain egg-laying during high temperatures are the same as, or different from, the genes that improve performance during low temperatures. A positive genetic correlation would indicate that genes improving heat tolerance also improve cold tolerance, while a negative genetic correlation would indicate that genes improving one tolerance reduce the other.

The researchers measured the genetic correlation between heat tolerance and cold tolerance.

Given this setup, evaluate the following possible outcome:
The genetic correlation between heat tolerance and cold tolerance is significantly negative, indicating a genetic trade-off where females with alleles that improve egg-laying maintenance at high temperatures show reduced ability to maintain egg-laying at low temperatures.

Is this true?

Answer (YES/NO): YES